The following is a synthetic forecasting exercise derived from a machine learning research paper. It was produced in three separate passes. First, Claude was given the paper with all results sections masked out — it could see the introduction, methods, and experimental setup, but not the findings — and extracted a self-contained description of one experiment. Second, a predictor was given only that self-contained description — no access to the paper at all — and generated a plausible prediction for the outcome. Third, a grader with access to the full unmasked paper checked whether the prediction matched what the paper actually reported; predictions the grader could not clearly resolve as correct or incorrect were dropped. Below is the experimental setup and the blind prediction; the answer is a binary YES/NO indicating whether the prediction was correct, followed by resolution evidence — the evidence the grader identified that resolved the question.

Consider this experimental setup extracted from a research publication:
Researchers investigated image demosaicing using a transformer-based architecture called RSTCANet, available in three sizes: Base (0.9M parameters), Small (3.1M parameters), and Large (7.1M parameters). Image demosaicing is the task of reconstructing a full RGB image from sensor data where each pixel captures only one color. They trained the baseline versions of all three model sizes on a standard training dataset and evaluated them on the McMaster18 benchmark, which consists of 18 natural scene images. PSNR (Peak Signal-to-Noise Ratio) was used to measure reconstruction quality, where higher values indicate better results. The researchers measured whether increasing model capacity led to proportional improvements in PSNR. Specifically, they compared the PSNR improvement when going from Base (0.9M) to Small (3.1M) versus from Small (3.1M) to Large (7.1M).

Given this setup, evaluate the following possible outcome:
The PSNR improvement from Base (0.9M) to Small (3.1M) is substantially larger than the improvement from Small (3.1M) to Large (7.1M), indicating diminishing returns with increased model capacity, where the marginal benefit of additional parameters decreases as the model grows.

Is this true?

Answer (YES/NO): YES